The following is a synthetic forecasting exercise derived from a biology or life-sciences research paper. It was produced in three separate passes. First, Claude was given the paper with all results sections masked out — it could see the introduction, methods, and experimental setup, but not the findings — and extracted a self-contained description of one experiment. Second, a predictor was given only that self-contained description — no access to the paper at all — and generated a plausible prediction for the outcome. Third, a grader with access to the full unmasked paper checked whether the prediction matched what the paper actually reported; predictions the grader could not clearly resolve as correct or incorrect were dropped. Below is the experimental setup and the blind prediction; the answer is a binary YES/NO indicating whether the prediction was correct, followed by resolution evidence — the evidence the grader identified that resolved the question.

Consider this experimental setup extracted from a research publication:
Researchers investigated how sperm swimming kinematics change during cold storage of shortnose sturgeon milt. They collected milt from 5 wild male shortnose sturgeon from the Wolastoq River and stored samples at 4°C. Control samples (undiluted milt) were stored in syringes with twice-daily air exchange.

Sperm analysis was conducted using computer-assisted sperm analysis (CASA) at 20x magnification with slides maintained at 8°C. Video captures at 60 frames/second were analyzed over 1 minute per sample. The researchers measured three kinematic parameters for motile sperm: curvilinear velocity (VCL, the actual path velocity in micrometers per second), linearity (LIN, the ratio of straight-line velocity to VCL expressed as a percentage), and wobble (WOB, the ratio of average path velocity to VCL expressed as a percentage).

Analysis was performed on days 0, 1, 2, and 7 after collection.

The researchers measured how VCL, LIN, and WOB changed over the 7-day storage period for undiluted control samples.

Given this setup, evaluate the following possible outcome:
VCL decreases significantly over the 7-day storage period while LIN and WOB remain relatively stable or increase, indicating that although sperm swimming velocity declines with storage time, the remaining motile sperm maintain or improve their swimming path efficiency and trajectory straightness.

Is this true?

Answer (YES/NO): NO